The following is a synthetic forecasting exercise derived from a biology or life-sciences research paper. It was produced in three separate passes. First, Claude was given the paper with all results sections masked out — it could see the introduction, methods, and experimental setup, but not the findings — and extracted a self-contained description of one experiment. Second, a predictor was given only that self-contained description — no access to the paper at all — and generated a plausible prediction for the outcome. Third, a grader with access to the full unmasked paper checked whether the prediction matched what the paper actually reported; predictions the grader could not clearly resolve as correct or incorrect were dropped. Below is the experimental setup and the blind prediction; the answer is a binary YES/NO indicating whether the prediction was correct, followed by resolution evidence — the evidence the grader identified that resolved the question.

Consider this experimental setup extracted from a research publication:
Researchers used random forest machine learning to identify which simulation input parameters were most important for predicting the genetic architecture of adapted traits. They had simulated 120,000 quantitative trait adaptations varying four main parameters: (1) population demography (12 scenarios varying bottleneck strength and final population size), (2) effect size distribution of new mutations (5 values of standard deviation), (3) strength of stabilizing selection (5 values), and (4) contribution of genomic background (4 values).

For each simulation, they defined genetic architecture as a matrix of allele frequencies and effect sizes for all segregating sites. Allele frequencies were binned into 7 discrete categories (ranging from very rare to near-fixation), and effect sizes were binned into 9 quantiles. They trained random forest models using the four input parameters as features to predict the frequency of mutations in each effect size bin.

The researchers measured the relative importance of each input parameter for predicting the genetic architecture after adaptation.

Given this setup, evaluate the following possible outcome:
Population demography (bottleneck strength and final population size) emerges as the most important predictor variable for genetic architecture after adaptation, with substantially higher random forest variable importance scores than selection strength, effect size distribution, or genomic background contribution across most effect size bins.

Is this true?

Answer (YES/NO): NO